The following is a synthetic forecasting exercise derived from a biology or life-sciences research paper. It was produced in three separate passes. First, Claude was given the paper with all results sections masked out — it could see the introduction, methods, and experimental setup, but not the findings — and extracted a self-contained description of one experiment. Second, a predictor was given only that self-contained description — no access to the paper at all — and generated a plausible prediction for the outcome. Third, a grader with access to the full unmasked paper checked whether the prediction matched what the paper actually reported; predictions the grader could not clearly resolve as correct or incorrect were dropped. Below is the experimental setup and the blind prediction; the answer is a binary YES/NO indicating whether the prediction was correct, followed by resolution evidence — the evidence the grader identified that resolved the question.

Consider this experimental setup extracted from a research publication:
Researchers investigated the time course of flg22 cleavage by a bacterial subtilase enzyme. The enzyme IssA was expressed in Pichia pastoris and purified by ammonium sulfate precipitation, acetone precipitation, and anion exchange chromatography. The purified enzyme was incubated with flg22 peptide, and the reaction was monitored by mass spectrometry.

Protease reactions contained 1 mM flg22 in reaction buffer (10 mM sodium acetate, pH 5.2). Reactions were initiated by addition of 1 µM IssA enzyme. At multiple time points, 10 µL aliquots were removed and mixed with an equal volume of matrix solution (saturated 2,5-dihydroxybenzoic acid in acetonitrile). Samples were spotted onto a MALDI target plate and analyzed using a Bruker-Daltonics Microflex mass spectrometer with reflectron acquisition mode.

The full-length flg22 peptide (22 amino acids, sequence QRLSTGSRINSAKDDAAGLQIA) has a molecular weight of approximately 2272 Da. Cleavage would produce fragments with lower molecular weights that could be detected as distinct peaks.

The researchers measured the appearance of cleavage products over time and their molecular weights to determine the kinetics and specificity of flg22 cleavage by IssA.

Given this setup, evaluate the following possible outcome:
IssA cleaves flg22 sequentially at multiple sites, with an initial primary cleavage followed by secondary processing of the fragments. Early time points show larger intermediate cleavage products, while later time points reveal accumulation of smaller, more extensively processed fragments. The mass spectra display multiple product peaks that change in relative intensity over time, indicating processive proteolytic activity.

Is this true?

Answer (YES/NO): YES